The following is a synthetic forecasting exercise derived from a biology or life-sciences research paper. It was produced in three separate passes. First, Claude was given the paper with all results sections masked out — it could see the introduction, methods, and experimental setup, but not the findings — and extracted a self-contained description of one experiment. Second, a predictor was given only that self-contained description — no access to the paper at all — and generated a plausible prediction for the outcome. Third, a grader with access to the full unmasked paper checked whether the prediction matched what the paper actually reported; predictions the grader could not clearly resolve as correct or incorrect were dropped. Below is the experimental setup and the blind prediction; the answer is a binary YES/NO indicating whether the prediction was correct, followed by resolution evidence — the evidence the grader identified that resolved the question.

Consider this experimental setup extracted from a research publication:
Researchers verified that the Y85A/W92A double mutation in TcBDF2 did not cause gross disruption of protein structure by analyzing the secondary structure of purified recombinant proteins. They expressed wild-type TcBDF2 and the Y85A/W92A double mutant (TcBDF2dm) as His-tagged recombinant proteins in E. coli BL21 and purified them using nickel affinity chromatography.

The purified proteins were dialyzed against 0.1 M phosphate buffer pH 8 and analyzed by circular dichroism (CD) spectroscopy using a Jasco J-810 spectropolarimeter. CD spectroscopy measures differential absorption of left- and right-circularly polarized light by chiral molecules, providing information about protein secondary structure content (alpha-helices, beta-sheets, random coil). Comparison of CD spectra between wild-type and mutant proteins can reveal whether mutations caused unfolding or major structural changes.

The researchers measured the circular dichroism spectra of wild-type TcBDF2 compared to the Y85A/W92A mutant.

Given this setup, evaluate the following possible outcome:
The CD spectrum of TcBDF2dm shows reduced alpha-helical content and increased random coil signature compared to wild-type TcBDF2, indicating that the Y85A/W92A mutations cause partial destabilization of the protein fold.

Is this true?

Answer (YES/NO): NO